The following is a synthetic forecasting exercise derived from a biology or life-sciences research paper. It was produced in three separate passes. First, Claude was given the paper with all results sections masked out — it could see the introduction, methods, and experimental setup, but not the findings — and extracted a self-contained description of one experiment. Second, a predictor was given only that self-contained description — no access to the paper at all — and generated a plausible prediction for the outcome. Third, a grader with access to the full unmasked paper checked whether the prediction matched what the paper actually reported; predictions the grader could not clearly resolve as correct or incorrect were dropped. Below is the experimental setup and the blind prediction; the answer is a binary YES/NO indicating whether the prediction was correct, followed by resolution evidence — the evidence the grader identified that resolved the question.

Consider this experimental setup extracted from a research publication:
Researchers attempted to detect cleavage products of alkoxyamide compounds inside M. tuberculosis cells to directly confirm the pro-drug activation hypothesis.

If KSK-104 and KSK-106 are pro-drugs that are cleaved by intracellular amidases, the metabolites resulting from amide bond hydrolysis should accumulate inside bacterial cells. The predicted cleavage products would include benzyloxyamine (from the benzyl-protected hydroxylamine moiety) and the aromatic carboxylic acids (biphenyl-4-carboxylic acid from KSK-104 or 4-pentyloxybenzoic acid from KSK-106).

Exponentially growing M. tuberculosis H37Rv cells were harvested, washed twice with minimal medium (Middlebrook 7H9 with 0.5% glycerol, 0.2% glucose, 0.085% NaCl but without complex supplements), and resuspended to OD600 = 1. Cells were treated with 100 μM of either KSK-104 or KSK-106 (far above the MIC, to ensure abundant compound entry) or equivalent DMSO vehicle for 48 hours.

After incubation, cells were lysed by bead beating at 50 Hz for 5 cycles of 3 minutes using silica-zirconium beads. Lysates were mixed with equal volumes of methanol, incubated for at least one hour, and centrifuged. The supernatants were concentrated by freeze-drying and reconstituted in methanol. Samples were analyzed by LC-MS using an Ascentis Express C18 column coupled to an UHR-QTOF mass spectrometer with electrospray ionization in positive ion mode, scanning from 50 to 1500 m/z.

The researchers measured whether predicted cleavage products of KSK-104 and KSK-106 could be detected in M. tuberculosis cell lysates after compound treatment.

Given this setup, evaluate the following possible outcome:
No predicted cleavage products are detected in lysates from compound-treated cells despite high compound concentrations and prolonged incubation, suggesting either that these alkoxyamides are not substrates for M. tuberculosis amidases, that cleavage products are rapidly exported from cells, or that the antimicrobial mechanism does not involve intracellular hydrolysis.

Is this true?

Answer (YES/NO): NO